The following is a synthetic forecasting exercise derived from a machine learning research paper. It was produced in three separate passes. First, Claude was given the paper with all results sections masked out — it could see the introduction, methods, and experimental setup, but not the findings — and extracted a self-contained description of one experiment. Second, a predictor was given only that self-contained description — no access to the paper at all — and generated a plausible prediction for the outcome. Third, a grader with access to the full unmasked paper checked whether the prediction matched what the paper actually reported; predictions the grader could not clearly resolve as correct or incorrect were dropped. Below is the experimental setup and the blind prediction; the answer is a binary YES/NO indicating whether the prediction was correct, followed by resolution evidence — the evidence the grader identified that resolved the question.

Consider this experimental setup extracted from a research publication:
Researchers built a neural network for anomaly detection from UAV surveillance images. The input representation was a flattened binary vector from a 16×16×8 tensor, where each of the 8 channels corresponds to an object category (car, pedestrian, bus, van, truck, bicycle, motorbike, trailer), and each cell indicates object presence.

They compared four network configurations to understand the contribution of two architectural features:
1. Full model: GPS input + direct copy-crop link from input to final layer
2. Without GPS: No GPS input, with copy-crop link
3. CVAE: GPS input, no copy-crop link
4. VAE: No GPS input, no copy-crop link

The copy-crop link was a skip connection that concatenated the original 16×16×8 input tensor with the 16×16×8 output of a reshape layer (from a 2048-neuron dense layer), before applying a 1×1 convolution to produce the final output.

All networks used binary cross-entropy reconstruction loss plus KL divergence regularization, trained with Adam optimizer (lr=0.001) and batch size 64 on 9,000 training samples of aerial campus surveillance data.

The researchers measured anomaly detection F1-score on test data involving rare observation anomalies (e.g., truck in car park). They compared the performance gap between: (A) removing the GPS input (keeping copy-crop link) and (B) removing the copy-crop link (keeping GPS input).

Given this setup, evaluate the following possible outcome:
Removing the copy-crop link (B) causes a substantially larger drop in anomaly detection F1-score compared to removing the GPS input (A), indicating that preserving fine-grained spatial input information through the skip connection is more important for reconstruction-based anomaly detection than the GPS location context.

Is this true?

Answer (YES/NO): YES